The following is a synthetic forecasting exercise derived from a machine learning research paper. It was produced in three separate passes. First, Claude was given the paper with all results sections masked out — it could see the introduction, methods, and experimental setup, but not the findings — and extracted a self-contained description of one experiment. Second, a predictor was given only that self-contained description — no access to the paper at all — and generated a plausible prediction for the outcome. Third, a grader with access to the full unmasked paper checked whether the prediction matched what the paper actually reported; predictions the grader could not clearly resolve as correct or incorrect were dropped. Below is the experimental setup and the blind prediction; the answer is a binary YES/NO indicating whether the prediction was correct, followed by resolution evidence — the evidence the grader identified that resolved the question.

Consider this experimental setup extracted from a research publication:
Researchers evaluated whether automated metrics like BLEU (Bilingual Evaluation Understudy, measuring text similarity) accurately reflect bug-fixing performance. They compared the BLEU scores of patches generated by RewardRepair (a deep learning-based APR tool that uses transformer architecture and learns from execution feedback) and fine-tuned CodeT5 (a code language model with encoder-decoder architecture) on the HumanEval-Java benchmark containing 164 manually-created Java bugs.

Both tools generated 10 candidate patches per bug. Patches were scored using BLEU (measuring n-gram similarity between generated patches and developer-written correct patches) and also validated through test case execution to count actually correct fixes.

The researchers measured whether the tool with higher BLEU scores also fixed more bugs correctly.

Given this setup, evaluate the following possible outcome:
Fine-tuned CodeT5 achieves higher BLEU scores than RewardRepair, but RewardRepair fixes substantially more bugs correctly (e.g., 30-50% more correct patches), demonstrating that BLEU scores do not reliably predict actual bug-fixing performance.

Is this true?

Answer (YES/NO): NO